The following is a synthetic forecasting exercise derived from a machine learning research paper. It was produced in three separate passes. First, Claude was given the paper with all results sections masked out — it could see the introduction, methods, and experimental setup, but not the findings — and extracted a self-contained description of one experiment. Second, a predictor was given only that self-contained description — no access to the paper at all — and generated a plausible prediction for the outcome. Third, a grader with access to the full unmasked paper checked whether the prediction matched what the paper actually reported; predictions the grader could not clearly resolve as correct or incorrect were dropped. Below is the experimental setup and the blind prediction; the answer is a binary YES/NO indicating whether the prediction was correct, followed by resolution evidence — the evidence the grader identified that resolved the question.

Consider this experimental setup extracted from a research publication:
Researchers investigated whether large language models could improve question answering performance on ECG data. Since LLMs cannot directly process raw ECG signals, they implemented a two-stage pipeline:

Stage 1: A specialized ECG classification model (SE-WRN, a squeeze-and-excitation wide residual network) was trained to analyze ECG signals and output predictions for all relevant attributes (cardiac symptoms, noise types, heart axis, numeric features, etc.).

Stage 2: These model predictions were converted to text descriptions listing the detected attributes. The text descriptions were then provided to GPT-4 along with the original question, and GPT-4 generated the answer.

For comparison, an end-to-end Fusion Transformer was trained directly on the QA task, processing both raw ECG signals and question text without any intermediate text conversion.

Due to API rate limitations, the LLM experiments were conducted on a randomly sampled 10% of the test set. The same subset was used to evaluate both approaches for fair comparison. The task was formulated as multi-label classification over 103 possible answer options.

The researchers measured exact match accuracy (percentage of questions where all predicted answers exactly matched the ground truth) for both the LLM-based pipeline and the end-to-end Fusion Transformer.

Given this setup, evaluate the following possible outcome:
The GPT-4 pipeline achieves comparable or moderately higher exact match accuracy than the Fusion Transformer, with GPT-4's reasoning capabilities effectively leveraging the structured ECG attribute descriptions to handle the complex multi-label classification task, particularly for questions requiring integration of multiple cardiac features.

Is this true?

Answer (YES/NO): NO